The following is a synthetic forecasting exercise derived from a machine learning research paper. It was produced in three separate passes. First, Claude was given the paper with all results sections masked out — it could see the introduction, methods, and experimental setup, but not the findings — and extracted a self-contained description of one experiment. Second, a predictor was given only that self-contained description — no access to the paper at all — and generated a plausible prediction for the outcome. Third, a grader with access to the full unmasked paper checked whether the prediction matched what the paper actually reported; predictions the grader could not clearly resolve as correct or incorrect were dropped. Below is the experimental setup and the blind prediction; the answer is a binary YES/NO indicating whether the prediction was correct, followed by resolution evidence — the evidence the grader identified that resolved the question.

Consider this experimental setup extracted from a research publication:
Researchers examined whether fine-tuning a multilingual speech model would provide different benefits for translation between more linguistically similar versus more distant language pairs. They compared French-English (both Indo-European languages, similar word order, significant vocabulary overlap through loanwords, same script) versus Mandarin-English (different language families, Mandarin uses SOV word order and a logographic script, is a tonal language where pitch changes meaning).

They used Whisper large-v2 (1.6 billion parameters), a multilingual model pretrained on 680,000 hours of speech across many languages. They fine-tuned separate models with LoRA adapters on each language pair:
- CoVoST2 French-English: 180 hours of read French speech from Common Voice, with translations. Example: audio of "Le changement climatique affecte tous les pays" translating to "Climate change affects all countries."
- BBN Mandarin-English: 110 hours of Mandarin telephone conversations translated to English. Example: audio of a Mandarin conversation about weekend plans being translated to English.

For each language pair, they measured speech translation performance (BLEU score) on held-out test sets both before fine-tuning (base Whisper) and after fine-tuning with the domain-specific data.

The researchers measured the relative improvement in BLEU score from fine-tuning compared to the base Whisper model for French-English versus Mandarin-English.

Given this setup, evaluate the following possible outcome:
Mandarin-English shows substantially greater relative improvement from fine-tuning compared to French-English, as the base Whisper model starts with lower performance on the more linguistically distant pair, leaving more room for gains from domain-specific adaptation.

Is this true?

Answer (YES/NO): YES